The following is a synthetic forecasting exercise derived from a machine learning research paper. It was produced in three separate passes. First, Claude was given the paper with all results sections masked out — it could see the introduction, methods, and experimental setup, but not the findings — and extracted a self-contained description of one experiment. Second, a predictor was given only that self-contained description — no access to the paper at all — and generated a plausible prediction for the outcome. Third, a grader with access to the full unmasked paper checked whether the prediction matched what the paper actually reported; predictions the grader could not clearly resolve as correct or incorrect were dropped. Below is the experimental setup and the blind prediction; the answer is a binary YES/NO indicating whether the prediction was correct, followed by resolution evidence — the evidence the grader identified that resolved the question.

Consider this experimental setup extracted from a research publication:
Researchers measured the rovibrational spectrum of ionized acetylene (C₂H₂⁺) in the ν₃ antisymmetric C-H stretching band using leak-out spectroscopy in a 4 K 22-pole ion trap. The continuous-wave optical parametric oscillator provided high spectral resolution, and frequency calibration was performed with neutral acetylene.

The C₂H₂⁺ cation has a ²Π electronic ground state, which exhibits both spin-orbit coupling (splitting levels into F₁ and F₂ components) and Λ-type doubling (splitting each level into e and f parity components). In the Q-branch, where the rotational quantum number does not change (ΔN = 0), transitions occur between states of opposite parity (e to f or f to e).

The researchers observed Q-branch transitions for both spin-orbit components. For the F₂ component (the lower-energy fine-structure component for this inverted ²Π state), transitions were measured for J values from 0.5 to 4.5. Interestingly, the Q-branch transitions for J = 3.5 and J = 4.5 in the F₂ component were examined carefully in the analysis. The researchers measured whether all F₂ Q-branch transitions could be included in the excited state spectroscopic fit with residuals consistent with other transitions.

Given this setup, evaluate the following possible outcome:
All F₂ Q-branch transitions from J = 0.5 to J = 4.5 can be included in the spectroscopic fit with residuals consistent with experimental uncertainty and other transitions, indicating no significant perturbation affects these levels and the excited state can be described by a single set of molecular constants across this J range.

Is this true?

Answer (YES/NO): NO